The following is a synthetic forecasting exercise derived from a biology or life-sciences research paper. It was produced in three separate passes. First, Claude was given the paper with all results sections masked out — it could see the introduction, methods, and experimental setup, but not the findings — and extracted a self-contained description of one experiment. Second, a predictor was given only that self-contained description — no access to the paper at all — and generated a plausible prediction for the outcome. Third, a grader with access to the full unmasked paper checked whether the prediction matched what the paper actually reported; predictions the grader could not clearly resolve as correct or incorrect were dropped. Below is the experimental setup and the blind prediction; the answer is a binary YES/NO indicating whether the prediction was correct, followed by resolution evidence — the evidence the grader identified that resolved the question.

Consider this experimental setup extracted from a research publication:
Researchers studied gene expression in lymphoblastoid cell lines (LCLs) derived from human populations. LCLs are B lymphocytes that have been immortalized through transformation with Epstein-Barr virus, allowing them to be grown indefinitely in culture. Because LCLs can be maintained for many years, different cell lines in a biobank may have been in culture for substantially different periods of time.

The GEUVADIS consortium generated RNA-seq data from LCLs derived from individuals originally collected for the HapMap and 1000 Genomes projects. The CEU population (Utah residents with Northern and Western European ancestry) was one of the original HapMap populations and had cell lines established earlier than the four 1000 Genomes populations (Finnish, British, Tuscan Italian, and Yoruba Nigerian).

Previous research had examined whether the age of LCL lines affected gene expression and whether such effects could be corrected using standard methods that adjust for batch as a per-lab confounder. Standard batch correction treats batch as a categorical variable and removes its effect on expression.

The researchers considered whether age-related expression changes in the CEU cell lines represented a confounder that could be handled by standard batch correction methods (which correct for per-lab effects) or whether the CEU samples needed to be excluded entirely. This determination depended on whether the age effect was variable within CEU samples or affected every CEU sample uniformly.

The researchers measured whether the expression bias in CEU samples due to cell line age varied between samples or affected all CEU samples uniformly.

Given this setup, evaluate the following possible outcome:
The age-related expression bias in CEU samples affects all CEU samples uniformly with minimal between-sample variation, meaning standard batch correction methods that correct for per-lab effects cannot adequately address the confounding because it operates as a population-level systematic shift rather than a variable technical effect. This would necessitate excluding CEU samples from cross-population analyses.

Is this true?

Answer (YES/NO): YES